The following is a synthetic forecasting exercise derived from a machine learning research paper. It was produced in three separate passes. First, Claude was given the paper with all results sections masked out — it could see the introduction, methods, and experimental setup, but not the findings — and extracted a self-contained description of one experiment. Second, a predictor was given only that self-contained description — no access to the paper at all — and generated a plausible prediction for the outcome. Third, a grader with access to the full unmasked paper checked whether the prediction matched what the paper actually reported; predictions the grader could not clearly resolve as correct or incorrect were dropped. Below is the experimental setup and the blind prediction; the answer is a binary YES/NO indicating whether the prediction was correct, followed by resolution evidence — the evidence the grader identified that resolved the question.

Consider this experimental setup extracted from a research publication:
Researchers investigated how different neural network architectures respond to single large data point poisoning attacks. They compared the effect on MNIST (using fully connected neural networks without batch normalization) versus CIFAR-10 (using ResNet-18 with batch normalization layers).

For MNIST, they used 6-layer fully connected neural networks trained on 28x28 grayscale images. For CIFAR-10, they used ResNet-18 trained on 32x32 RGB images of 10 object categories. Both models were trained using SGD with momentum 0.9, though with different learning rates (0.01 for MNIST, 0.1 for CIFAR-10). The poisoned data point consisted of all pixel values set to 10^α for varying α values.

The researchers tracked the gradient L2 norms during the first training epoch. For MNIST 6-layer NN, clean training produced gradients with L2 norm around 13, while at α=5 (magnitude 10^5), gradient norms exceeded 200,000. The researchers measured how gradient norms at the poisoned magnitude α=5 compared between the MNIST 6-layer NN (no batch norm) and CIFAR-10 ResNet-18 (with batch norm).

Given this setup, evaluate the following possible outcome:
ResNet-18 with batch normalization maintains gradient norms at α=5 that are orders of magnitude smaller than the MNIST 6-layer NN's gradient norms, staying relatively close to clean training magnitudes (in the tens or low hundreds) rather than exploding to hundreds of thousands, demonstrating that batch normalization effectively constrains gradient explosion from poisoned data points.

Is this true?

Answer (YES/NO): NO